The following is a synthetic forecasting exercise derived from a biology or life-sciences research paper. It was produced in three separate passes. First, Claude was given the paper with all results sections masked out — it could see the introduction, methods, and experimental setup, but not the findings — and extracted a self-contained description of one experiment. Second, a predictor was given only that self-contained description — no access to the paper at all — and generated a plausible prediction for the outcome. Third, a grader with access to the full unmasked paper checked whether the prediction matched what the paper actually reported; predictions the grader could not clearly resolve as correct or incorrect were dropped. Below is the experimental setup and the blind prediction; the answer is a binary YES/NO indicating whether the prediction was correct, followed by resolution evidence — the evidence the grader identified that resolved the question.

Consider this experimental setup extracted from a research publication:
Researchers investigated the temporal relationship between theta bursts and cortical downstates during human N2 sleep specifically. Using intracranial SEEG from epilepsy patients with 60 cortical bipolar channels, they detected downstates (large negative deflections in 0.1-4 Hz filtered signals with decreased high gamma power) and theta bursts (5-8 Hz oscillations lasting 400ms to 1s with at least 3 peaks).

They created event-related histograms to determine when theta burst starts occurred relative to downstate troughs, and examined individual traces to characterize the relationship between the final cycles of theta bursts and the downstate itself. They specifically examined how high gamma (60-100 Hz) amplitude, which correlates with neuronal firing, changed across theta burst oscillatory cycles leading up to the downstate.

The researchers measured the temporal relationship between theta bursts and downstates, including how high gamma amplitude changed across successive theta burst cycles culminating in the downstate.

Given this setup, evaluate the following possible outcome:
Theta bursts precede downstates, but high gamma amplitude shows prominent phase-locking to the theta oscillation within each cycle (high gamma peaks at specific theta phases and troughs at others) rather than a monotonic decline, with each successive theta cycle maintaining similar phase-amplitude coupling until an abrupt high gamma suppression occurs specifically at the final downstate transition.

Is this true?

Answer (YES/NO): NO